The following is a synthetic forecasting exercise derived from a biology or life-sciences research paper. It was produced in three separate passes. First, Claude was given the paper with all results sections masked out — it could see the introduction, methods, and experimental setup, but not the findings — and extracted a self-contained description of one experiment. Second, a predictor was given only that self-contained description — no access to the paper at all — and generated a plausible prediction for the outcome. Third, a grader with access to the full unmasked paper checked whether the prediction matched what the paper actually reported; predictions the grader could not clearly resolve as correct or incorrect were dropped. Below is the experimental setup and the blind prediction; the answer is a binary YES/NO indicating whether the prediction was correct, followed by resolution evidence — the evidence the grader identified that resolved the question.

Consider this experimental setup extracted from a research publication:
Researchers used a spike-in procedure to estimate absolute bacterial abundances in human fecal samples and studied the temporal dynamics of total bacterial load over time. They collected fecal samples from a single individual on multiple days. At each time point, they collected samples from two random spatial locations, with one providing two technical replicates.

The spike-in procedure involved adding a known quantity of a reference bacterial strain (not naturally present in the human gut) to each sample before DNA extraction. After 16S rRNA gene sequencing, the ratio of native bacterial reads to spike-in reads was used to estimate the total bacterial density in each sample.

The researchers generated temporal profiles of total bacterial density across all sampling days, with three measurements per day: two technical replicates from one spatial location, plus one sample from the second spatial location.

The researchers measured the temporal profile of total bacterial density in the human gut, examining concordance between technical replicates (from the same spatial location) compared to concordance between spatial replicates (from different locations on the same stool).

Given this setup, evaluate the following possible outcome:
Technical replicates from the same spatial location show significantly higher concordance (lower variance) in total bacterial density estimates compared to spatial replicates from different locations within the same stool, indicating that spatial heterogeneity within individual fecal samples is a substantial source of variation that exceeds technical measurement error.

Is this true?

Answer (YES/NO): NO